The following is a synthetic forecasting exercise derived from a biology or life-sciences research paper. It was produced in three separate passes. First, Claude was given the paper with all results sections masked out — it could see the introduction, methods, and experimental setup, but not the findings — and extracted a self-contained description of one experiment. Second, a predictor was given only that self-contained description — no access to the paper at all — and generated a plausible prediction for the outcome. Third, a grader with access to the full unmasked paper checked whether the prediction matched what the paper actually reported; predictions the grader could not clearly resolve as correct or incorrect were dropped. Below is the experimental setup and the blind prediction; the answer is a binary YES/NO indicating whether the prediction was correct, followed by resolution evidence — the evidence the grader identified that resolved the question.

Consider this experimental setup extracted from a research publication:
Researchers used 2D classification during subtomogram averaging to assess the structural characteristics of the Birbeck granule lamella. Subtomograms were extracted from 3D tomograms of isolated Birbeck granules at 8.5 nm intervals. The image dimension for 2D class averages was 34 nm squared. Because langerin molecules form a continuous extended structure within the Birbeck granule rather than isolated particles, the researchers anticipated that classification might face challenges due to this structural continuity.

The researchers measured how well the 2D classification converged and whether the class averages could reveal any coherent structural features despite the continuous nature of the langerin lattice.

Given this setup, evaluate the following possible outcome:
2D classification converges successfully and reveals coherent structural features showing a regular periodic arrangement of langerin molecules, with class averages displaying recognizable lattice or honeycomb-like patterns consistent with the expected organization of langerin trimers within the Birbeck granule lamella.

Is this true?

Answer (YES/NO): NO